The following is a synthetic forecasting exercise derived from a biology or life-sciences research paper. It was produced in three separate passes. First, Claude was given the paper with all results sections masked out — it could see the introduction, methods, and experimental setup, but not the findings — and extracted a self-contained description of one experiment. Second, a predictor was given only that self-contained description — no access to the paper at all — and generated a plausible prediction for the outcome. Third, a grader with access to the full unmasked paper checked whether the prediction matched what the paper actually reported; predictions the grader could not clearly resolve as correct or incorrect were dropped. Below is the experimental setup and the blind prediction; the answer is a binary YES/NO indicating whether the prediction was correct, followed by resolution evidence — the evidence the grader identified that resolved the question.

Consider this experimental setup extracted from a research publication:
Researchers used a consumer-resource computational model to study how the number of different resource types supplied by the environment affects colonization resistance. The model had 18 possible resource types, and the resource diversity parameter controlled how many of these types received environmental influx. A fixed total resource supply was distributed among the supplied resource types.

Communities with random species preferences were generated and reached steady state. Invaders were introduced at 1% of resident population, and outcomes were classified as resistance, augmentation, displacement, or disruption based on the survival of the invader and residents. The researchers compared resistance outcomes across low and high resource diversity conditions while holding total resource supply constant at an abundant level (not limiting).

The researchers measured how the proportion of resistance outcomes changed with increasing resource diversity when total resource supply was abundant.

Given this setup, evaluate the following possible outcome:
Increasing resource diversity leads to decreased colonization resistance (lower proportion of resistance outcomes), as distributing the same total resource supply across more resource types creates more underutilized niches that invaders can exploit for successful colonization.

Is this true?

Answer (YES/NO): YES